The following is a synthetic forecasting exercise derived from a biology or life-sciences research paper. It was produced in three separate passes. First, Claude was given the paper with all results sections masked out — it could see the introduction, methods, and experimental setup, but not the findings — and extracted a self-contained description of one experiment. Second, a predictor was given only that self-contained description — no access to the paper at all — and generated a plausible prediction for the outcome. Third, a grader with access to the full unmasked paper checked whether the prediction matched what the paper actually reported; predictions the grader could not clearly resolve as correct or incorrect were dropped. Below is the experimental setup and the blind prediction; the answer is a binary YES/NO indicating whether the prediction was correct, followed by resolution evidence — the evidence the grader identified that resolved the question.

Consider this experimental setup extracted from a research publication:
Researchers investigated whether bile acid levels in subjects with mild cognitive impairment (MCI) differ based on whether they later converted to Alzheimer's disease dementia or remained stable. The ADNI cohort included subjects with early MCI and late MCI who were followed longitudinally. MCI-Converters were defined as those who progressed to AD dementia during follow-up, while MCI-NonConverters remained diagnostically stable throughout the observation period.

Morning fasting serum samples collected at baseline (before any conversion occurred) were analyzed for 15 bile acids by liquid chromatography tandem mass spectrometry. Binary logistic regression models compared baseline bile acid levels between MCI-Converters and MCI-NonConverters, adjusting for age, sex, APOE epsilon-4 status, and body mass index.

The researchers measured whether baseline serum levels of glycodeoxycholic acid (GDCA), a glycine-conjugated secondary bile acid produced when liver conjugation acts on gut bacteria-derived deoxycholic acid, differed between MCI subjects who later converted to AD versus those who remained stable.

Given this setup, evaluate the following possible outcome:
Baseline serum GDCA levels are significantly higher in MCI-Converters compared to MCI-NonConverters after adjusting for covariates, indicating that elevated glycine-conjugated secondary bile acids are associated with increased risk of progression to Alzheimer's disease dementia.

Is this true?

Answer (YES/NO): NO